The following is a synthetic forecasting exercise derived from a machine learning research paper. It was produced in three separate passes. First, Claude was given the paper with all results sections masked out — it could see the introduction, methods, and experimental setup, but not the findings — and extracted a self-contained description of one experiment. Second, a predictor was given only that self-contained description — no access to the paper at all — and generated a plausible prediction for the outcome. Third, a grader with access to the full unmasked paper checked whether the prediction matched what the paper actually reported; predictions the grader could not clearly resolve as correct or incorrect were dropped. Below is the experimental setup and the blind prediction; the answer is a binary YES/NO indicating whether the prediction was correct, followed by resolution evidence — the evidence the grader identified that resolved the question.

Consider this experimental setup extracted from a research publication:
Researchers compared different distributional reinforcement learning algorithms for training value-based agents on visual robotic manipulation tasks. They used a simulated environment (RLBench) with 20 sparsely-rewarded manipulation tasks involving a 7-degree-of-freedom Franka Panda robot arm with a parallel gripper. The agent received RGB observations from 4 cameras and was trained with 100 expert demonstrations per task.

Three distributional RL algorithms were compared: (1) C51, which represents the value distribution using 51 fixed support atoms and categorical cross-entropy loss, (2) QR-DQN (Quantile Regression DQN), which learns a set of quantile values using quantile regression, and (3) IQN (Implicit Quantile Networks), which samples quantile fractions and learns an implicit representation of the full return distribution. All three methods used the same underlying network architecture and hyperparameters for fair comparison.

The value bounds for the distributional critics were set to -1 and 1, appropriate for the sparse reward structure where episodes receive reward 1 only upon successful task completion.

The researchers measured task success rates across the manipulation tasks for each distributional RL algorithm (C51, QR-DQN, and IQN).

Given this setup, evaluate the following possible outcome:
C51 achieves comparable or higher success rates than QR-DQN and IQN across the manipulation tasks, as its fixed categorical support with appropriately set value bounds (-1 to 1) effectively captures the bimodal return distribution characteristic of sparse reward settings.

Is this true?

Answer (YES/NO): YES